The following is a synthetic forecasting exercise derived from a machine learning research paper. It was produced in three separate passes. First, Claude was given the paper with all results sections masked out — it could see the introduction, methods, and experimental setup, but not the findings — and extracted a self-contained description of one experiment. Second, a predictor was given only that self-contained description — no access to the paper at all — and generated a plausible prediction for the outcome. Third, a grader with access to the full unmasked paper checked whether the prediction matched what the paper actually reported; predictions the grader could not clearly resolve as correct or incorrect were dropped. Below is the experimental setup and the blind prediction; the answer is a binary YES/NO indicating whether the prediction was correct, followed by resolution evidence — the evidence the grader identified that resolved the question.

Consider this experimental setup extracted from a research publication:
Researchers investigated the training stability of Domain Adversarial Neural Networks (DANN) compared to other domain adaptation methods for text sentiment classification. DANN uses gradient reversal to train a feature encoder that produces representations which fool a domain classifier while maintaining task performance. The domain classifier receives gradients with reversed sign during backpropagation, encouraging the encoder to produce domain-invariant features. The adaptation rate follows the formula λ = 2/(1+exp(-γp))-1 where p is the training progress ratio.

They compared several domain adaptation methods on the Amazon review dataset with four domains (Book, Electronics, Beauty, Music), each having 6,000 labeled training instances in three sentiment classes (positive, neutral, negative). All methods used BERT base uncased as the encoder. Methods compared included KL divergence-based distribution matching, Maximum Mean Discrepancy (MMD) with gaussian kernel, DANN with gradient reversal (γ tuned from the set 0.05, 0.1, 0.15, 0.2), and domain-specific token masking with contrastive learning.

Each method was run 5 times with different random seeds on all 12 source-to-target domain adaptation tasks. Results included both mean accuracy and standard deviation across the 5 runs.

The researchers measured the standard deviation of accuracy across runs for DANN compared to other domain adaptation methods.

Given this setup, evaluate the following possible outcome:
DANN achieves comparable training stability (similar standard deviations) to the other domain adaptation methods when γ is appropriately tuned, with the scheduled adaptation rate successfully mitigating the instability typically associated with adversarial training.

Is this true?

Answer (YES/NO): NO